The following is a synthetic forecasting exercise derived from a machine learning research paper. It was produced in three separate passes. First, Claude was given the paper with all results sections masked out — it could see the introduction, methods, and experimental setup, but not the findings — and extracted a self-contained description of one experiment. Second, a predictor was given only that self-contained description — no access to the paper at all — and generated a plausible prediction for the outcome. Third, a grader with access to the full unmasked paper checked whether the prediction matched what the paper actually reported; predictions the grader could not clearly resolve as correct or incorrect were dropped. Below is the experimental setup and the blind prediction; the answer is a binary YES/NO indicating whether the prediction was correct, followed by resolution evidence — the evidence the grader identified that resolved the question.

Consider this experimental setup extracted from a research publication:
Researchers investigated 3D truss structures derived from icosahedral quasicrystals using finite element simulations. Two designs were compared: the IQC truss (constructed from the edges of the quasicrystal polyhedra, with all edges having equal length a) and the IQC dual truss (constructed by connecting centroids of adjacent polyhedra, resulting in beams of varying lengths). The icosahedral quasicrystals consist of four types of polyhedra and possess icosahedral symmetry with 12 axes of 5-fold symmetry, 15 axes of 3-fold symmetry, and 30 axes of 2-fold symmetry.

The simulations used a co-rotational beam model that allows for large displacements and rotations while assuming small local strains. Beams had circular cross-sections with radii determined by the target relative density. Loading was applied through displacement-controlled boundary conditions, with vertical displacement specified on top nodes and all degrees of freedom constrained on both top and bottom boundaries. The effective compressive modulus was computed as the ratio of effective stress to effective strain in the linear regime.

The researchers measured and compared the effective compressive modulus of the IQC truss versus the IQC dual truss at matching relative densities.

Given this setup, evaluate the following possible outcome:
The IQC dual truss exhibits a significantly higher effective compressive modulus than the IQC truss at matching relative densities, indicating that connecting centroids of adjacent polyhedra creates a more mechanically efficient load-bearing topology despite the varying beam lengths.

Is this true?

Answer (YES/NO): YES